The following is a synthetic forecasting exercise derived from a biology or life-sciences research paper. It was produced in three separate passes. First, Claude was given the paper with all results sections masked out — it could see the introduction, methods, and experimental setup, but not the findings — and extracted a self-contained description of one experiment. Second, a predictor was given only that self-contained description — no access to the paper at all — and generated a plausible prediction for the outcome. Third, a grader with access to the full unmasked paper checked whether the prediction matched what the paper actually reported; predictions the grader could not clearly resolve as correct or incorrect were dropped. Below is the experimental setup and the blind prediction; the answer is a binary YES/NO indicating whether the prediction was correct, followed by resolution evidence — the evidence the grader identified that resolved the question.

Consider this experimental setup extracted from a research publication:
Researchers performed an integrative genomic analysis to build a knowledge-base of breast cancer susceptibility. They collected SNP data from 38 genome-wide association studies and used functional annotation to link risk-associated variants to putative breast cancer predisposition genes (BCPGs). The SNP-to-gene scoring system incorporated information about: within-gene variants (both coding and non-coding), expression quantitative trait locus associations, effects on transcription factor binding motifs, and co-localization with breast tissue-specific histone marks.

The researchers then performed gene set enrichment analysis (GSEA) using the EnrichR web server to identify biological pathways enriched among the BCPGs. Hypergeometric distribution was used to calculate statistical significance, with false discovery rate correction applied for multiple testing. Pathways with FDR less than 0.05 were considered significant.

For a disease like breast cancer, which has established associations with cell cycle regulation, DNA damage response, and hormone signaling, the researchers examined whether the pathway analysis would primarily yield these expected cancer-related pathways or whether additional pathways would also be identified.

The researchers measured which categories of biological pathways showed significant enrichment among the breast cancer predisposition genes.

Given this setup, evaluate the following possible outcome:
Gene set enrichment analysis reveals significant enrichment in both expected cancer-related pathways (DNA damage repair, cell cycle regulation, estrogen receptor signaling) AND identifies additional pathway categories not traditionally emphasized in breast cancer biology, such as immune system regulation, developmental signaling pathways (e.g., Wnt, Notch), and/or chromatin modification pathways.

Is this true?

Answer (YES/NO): YES